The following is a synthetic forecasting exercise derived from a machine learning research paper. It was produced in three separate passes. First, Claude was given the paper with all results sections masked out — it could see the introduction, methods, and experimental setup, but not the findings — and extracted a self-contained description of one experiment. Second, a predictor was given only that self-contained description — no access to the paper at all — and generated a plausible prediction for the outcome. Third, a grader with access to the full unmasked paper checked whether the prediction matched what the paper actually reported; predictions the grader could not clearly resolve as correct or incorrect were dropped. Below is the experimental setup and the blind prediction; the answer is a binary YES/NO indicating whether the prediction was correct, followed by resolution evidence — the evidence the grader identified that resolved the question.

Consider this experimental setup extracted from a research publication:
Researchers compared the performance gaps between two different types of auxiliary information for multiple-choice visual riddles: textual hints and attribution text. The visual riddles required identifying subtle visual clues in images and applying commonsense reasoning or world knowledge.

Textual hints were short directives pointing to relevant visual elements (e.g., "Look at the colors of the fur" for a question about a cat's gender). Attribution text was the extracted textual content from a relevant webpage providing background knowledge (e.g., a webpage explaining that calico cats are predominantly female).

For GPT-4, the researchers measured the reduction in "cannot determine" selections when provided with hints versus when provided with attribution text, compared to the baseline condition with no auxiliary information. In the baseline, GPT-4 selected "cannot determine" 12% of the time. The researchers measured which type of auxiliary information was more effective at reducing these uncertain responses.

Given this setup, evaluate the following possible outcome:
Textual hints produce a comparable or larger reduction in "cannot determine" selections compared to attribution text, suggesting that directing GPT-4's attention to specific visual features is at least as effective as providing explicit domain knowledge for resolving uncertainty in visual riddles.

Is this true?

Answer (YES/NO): YES